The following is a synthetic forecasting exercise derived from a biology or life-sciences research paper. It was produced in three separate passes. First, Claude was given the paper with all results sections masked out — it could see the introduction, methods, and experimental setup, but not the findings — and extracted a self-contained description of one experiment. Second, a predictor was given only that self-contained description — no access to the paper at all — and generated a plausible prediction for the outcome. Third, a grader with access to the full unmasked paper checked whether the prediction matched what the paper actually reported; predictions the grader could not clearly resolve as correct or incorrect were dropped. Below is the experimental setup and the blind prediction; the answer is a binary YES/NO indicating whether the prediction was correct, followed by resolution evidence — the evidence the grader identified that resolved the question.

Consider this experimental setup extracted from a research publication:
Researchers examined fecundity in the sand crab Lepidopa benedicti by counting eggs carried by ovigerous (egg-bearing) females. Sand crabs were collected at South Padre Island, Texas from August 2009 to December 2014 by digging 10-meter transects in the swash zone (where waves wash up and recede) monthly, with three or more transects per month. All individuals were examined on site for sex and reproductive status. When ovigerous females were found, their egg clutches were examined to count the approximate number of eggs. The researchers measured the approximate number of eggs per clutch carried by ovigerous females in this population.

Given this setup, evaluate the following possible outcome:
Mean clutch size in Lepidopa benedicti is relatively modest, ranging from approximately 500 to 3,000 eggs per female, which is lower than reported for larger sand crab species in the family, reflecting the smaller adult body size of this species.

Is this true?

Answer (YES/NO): YES